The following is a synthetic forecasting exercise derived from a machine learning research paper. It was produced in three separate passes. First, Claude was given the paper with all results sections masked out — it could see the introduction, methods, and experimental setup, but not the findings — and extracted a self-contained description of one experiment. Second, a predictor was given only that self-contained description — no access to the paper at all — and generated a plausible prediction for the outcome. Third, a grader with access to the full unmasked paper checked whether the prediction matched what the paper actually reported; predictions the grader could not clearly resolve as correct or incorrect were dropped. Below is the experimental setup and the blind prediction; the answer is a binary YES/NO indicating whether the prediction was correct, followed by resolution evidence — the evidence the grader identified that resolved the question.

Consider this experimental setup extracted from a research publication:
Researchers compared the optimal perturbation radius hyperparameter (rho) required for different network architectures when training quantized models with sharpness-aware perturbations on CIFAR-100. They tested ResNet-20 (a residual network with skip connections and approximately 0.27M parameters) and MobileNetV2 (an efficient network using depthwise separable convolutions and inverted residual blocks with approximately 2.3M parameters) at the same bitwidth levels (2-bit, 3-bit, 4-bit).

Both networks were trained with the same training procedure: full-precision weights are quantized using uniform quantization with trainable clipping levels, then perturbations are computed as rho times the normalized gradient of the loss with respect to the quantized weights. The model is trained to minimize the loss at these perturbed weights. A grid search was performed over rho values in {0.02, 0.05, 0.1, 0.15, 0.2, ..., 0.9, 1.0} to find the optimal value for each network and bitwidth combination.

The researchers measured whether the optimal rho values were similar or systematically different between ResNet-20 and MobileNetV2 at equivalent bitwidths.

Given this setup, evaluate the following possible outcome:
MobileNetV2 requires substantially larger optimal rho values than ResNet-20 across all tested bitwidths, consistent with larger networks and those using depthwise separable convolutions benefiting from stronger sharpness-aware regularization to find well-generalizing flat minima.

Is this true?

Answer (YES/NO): NO